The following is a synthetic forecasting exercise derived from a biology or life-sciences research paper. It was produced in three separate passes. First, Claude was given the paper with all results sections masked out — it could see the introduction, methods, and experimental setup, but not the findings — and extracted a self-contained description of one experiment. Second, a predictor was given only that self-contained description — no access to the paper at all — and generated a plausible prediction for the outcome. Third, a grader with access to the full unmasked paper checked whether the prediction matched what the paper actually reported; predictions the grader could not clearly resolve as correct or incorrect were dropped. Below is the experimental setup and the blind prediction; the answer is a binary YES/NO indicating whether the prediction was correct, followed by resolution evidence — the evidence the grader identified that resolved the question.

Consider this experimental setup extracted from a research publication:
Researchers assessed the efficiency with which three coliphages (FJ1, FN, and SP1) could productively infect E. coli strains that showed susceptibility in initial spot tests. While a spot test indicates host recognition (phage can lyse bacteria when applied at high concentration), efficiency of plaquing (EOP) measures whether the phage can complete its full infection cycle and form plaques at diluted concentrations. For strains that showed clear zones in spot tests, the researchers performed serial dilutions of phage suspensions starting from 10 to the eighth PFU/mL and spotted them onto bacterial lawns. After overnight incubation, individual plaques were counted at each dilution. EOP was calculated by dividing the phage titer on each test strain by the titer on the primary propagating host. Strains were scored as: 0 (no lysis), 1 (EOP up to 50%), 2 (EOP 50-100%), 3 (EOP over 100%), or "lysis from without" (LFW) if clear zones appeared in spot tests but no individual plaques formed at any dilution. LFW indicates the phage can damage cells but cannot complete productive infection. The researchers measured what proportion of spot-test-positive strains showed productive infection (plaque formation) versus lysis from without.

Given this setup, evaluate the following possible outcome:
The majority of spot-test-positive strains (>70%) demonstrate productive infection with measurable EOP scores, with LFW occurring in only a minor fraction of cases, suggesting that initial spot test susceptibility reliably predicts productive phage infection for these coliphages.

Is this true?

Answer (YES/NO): NO